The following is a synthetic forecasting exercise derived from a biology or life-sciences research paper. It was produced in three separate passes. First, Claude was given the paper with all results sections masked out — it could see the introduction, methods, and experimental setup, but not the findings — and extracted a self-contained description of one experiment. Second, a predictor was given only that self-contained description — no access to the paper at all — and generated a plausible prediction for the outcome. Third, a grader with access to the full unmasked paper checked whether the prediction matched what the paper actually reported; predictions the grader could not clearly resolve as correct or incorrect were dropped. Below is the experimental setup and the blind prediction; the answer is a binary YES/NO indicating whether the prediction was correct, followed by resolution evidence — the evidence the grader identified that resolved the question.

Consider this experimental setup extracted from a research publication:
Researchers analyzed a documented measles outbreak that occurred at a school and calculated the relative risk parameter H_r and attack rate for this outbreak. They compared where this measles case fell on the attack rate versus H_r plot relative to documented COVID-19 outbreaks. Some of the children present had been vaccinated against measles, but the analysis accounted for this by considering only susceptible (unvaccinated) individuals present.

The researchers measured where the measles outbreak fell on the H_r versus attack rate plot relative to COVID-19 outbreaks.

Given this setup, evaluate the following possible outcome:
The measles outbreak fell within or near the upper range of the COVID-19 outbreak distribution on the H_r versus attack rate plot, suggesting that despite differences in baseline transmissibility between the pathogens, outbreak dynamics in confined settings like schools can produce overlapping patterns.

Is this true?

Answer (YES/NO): NO